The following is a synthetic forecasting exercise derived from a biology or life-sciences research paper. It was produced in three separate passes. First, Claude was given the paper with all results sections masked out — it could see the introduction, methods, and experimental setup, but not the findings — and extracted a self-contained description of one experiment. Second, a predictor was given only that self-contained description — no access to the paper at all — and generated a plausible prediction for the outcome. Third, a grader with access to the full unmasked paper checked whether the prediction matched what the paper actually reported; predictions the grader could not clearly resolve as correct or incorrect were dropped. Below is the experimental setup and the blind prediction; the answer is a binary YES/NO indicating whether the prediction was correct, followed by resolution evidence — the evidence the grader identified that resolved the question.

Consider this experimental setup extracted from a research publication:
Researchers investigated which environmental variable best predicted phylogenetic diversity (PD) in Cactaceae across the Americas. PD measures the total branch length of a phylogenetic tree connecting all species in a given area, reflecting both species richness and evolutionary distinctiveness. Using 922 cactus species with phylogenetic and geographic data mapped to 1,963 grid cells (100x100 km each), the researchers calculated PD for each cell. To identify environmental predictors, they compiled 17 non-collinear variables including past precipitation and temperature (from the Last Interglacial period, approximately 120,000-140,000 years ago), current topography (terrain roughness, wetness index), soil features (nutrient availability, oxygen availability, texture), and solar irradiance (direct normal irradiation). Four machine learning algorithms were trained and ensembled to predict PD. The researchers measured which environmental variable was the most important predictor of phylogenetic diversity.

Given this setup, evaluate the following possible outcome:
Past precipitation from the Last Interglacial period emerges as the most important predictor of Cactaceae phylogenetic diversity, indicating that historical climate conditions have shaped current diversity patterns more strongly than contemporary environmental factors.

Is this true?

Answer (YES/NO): NO